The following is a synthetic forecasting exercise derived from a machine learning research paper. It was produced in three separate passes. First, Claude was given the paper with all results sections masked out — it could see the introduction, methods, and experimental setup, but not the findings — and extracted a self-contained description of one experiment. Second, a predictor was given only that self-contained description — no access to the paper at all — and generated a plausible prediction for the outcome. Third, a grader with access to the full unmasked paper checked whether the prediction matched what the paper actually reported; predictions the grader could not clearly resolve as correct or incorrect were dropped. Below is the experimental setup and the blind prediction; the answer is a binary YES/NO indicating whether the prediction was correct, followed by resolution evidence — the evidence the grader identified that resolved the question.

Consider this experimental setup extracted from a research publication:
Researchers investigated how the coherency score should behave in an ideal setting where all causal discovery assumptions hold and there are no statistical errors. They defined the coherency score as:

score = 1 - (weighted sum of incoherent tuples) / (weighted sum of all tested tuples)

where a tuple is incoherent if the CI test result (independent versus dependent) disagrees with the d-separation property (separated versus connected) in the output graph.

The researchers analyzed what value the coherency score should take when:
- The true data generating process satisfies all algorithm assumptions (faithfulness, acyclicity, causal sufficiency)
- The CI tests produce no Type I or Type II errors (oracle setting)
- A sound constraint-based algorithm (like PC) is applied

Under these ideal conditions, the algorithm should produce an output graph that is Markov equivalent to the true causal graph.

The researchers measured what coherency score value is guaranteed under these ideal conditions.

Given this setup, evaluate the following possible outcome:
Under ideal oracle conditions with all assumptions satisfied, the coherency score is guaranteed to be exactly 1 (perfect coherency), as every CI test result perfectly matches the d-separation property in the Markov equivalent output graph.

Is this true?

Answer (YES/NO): YES